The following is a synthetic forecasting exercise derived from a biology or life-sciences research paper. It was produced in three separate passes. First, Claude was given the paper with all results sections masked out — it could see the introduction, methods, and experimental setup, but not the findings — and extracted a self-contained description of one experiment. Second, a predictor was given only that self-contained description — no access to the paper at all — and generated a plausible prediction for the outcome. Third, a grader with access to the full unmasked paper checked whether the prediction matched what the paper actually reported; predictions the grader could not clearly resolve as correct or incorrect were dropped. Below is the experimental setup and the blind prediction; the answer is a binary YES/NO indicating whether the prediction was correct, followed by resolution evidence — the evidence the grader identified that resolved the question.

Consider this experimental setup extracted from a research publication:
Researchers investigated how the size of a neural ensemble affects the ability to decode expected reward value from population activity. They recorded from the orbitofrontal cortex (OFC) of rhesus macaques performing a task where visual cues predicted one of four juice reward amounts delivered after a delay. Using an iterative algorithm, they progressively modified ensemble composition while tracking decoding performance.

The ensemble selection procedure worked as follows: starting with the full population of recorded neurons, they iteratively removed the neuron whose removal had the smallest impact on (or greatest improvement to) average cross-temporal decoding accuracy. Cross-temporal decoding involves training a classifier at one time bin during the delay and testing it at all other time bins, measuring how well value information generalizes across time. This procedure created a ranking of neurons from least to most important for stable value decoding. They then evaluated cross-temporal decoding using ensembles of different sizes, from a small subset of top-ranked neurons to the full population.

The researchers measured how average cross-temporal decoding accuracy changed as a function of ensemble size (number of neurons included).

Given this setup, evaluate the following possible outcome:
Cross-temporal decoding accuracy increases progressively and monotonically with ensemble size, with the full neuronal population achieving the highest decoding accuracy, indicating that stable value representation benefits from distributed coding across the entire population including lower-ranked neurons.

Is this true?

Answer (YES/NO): NO